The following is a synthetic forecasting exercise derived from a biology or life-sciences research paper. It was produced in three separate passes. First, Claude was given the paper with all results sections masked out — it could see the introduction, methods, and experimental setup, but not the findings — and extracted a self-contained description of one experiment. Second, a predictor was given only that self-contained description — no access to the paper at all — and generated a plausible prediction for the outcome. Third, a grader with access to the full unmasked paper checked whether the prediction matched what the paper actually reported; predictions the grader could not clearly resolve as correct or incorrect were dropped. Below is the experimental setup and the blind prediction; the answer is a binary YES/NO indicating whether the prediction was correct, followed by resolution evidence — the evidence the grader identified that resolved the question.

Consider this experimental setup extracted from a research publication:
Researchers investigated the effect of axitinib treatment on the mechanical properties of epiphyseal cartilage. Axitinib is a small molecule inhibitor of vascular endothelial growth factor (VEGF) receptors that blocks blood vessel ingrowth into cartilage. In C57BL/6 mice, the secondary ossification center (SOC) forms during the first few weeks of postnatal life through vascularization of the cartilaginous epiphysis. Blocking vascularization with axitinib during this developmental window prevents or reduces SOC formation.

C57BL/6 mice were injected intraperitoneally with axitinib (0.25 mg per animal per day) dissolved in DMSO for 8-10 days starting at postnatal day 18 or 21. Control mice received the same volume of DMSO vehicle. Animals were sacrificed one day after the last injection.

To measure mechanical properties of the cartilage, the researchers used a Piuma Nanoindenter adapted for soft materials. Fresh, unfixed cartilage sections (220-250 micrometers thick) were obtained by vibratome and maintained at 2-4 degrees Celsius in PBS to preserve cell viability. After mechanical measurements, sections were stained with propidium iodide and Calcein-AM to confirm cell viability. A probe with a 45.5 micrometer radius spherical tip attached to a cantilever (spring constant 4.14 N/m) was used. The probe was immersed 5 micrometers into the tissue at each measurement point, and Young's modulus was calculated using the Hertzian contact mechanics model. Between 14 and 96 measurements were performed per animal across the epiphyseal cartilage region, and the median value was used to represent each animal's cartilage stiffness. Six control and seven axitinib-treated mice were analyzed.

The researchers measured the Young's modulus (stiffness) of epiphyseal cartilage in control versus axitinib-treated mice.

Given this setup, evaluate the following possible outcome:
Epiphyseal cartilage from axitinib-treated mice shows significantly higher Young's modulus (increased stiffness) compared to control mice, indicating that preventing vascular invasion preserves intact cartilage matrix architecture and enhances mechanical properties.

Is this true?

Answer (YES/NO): NO